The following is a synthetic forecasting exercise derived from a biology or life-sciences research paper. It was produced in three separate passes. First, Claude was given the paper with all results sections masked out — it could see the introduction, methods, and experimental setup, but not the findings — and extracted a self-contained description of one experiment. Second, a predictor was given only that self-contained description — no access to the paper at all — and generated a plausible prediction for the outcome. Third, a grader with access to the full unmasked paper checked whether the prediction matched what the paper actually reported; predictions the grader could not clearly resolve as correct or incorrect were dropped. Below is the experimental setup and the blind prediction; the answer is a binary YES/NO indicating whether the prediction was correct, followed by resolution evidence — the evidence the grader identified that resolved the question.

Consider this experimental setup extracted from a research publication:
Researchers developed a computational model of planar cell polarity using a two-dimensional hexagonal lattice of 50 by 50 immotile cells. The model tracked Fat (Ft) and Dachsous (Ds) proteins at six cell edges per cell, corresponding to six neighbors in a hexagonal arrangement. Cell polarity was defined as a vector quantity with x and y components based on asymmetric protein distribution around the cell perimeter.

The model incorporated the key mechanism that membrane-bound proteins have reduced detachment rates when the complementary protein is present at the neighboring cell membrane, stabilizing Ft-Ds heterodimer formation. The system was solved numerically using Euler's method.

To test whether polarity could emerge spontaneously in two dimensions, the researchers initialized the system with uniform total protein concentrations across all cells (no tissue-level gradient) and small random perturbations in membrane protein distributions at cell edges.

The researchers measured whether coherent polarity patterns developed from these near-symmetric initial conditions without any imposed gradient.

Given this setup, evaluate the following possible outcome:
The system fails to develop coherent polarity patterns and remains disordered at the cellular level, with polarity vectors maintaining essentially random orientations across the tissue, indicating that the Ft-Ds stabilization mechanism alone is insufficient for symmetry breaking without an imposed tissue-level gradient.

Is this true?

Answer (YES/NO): NO